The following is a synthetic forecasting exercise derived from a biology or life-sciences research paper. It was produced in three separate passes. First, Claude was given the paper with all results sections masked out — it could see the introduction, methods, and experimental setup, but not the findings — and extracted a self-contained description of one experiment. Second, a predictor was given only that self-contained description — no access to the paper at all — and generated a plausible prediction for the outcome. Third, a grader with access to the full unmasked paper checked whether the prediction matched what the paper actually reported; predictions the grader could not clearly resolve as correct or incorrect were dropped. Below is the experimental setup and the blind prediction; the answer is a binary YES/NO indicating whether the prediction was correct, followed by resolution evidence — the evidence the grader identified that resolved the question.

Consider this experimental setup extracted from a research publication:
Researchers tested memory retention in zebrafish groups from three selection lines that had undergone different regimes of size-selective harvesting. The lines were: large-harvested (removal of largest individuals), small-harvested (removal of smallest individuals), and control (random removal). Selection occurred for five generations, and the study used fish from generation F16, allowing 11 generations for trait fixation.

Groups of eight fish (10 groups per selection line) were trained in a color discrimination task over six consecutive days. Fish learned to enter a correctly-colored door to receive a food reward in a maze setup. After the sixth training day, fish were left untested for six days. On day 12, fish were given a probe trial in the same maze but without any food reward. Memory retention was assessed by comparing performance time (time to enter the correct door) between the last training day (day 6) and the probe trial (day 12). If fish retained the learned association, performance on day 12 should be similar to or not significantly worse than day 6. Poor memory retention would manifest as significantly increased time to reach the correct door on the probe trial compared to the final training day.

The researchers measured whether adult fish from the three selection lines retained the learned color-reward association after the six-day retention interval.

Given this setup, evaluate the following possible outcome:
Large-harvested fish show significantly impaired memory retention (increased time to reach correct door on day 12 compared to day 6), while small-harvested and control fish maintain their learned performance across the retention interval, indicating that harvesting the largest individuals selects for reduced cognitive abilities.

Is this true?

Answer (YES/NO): NO